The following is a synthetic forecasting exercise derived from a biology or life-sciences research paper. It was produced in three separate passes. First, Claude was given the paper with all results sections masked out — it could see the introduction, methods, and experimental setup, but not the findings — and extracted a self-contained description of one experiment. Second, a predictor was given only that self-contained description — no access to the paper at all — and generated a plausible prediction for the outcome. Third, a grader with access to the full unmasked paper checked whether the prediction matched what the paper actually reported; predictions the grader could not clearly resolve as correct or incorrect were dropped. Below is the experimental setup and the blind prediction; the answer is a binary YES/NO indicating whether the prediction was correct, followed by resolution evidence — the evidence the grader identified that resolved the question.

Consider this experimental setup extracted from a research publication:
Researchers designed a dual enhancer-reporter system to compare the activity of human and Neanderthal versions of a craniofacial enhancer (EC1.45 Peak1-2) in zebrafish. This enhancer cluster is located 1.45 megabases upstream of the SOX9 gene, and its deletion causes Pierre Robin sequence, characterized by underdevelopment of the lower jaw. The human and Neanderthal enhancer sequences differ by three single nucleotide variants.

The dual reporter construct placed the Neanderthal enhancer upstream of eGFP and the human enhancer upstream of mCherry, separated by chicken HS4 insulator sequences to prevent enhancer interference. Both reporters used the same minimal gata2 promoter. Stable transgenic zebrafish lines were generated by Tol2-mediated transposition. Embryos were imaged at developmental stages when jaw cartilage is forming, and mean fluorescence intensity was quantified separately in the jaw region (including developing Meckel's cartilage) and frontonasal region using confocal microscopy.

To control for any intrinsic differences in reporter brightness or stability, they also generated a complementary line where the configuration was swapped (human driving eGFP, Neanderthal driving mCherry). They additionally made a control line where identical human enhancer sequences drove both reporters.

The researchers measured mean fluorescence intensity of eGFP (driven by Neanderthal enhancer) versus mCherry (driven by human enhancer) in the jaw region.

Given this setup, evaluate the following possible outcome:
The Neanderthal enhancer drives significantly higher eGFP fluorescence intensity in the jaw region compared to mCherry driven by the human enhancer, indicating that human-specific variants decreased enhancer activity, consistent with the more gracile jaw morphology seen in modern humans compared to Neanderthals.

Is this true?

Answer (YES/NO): YES